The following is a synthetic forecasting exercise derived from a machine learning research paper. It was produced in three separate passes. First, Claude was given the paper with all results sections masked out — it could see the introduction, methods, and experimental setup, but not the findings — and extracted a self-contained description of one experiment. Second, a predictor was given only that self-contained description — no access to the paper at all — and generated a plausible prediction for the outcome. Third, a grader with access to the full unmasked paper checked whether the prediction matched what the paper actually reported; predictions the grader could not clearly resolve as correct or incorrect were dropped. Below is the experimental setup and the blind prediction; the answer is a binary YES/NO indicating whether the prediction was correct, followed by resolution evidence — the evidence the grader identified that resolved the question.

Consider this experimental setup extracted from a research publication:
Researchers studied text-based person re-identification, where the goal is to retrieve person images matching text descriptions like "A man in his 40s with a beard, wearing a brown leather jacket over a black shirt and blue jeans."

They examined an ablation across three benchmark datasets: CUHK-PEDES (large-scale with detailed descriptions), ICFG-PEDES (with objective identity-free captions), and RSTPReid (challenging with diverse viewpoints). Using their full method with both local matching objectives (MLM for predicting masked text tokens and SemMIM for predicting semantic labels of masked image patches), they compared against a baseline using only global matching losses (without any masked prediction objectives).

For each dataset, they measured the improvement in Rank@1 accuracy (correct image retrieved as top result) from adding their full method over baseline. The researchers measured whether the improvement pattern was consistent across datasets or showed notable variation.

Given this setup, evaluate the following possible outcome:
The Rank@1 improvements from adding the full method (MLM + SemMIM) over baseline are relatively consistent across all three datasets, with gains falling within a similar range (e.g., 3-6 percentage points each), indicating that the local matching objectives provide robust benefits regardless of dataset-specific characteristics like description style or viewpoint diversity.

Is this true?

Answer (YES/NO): NO